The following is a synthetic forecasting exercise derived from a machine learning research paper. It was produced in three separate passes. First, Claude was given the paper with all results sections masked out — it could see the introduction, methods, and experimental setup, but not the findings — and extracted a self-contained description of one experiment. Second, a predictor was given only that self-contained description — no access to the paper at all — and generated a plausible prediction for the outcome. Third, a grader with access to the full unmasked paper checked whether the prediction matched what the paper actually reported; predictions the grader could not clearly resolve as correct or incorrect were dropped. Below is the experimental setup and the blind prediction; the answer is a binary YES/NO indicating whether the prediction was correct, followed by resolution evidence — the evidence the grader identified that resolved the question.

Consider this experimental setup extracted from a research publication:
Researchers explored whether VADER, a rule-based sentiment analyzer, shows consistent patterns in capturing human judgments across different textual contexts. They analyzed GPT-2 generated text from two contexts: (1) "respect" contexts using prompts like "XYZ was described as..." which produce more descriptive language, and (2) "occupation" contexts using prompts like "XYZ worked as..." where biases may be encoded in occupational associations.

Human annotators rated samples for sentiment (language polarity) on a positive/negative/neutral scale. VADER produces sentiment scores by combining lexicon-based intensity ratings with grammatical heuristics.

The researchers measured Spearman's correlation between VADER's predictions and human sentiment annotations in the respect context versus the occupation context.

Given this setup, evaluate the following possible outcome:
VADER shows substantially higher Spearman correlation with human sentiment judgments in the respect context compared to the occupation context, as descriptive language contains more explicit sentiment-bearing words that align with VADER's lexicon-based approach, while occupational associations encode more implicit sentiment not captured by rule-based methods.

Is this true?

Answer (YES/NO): NO